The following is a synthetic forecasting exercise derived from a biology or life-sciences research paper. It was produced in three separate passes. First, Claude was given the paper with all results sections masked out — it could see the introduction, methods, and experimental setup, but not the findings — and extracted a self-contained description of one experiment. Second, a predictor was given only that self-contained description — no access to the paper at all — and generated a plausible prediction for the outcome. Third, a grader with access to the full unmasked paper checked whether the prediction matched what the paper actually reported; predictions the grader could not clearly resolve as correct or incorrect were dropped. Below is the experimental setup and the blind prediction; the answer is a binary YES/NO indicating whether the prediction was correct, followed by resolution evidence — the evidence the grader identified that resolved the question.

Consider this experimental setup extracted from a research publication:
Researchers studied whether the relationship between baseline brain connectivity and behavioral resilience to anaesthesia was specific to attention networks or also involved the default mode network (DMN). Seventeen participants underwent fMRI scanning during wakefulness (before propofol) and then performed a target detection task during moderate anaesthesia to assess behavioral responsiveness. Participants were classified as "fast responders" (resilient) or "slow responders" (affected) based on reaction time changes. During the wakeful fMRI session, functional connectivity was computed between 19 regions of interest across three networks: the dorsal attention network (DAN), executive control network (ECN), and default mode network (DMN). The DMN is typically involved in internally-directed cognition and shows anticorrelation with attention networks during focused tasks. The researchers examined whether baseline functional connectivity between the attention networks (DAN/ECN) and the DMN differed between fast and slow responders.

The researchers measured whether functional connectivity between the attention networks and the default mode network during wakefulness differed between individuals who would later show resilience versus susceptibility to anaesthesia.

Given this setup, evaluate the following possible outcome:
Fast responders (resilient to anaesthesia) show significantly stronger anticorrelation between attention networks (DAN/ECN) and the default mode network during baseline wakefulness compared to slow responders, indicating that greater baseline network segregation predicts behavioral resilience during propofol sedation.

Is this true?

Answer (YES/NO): NO